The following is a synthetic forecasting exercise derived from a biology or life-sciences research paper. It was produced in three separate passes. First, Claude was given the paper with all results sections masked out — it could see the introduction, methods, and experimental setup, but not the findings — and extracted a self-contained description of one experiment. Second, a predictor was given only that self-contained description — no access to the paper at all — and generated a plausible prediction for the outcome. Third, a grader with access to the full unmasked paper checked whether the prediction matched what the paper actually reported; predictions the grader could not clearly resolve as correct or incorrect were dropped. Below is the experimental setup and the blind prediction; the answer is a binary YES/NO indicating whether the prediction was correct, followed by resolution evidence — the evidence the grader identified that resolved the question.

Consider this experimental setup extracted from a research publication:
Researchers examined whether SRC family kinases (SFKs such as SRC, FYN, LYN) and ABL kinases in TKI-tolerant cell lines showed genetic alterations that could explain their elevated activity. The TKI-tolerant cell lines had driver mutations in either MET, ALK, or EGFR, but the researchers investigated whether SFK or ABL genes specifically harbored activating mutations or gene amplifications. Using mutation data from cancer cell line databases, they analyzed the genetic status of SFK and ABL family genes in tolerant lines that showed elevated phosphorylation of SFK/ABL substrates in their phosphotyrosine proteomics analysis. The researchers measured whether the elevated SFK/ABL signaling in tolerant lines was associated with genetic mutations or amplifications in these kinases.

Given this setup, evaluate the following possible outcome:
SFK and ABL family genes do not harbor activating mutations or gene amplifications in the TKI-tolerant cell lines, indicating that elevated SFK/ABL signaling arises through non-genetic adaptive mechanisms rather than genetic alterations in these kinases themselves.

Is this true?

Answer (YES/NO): YES